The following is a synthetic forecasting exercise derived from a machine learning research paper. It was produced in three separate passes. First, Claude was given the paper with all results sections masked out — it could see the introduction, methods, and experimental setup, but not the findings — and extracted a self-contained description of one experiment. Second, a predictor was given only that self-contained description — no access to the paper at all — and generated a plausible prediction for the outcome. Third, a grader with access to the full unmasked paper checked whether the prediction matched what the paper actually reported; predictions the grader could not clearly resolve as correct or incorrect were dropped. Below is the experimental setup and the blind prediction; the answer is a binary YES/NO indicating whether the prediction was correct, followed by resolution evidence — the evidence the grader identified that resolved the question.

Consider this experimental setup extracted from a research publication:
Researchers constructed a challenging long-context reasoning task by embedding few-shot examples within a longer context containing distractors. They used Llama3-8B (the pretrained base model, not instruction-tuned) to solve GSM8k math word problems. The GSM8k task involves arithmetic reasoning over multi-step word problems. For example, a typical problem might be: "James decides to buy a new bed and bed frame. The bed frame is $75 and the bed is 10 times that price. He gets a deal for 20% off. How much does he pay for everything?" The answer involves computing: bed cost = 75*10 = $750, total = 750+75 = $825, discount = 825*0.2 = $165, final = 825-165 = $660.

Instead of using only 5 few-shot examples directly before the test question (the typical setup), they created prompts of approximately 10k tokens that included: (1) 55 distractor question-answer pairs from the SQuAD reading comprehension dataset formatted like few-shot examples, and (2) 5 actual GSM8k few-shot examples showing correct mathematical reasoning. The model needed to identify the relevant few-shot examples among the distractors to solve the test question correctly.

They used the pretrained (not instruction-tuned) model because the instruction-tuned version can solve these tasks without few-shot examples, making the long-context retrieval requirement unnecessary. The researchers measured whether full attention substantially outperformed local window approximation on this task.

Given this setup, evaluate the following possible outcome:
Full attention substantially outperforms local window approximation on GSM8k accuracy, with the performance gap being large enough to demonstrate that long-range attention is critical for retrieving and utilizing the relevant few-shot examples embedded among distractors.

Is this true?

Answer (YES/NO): YES